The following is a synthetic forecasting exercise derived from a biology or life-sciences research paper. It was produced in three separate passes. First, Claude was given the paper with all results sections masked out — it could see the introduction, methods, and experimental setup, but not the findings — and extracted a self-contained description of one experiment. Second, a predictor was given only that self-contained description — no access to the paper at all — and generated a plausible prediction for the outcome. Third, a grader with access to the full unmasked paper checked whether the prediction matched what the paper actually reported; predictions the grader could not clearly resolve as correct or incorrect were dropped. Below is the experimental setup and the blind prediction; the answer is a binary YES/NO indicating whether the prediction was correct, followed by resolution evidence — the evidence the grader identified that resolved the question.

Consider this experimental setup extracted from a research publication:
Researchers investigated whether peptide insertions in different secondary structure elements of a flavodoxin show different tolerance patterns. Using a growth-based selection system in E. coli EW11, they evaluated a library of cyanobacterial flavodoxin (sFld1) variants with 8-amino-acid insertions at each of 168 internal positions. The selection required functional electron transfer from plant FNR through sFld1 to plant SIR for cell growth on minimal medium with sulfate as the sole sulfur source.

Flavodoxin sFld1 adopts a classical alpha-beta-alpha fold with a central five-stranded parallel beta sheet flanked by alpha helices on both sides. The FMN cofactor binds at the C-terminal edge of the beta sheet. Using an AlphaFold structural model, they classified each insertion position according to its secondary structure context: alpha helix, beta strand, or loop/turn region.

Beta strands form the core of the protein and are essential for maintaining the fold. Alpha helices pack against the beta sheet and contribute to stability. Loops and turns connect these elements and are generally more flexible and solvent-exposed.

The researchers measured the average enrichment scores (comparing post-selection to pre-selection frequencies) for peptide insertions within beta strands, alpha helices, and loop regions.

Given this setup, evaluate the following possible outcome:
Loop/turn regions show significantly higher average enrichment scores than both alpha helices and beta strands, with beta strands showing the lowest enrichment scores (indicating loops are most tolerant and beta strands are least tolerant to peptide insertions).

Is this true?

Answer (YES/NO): YES